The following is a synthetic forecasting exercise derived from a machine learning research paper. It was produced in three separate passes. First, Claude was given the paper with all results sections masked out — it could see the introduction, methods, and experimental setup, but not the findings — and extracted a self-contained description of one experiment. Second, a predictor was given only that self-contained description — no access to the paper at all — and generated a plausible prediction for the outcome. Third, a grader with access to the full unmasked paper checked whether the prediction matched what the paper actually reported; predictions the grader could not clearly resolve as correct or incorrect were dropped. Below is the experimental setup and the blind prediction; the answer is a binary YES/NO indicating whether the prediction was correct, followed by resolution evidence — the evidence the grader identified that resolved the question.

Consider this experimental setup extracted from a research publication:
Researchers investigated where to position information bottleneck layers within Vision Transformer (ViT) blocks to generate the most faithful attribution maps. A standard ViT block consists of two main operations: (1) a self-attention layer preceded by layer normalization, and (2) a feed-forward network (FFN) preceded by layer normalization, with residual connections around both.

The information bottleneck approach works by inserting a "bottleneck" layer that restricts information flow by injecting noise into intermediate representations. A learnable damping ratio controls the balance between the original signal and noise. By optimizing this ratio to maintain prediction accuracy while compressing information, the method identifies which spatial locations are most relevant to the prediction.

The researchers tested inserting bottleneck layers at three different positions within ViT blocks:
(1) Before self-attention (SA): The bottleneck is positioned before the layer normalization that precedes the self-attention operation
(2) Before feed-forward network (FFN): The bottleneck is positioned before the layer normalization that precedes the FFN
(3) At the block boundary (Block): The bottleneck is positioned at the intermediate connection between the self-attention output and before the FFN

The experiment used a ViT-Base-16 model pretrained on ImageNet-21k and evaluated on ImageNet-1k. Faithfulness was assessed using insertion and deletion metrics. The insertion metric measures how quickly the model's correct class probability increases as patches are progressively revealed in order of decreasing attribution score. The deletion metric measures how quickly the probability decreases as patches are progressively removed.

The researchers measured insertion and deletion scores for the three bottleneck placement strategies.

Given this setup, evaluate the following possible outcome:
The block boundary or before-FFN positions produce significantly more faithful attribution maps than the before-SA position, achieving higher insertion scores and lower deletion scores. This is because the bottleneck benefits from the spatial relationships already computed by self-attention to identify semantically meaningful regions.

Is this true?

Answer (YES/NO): NO